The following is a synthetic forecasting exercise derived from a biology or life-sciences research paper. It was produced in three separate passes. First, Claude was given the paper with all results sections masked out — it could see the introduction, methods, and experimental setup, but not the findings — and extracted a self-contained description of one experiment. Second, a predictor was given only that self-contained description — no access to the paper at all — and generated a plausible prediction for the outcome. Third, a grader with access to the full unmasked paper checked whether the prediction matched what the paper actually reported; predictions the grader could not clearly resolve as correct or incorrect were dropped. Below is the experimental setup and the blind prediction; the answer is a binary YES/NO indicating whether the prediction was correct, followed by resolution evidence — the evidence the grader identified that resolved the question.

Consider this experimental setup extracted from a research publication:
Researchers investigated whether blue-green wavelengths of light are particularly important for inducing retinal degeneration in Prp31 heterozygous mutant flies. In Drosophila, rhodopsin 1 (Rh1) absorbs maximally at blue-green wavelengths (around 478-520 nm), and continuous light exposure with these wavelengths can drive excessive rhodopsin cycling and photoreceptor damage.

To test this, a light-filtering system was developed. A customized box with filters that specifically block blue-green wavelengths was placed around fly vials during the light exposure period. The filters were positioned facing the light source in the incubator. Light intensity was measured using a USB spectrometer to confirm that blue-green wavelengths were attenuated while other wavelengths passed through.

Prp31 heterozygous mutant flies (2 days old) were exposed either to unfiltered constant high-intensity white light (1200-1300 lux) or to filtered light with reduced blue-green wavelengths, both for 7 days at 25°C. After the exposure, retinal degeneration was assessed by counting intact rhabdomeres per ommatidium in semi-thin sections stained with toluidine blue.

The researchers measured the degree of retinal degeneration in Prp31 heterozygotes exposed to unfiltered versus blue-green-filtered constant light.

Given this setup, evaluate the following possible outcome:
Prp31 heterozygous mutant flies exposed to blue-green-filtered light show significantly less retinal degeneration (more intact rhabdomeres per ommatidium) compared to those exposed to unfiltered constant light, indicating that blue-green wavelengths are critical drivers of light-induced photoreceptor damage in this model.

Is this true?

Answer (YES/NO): YES